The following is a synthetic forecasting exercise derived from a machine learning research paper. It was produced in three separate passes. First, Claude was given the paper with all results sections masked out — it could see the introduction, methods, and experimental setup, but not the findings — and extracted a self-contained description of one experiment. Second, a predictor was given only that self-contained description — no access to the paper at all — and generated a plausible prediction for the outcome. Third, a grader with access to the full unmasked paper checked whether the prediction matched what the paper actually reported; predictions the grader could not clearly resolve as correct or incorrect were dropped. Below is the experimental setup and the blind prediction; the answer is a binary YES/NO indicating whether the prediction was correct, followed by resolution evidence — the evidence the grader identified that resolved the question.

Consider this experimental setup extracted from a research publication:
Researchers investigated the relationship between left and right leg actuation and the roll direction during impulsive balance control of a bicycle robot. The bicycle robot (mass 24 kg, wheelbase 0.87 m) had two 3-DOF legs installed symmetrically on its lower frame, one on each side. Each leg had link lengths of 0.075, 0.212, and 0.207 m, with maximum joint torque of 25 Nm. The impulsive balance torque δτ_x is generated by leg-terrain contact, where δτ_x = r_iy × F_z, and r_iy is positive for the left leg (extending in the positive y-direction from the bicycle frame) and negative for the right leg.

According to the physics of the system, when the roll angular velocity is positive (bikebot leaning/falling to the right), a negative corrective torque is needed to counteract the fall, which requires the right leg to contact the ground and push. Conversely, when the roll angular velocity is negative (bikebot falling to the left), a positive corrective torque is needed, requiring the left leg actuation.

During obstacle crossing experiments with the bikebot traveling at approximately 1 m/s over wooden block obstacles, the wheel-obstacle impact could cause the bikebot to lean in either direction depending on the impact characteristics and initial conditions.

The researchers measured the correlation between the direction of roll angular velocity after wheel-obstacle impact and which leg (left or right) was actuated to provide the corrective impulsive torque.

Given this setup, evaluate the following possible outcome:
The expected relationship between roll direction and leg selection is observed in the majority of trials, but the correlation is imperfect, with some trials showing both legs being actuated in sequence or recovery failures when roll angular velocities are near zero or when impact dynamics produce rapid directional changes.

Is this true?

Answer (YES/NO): NO